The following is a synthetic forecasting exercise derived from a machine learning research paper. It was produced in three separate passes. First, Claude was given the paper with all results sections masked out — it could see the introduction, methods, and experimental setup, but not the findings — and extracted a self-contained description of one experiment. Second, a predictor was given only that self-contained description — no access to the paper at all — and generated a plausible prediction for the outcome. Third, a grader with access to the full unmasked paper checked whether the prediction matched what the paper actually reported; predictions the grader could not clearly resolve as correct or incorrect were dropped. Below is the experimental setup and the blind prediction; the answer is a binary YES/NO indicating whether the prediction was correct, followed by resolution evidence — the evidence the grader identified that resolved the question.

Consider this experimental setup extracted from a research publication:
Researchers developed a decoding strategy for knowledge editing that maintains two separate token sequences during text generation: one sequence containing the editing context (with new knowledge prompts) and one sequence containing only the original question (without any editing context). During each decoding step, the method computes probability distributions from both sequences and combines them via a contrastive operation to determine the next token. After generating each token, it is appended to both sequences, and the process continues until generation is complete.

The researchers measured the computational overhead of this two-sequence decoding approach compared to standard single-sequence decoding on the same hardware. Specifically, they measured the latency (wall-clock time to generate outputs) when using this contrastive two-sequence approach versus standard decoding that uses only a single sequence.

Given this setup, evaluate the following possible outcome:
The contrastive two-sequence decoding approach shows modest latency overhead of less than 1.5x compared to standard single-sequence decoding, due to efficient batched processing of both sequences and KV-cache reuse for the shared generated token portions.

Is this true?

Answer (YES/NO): NO